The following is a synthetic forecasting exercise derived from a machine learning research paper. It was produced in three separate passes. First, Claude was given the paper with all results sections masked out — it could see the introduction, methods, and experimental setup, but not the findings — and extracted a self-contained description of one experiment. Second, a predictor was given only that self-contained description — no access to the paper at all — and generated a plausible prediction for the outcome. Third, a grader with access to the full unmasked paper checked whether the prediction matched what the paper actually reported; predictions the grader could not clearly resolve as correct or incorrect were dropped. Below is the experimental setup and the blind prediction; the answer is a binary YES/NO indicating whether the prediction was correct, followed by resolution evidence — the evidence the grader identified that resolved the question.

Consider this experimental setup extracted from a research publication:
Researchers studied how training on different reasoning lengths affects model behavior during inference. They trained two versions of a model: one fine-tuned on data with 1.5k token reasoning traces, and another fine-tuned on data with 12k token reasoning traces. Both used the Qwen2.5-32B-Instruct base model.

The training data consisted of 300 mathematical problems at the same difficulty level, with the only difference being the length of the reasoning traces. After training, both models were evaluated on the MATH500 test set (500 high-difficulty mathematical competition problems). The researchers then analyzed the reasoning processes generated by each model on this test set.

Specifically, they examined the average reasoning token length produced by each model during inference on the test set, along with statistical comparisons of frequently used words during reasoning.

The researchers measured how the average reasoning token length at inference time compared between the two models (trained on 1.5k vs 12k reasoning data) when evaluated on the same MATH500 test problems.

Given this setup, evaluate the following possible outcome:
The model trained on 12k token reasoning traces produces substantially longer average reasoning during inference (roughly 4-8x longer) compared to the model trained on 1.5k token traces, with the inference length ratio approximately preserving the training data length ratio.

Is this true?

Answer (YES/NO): NO